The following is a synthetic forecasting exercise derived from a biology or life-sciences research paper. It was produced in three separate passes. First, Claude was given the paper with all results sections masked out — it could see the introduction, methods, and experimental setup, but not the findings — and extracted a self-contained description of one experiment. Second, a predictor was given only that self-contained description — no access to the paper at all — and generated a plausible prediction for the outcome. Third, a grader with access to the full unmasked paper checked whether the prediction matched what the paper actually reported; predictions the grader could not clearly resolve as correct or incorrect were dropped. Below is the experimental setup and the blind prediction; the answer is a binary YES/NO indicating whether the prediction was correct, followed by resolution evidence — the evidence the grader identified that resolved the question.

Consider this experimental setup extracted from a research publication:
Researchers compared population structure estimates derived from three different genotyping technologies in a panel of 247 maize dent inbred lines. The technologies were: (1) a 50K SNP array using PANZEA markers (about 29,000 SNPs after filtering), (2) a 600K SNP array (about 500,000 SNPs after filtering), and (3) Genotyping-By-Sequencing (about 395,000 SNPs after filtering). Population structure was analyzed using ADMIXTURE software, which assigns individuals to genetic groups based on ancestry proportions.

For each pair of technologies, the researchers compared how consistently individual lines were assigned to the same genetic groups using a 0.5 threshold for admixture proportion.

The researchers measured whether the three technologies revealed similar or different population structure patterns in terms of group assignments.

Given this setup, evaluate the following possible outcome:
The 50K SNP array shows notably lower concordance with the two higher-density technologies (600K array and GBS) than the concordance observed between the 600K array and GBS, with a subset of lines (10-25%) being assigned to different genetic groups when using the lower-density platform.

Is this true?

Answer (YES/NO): NO